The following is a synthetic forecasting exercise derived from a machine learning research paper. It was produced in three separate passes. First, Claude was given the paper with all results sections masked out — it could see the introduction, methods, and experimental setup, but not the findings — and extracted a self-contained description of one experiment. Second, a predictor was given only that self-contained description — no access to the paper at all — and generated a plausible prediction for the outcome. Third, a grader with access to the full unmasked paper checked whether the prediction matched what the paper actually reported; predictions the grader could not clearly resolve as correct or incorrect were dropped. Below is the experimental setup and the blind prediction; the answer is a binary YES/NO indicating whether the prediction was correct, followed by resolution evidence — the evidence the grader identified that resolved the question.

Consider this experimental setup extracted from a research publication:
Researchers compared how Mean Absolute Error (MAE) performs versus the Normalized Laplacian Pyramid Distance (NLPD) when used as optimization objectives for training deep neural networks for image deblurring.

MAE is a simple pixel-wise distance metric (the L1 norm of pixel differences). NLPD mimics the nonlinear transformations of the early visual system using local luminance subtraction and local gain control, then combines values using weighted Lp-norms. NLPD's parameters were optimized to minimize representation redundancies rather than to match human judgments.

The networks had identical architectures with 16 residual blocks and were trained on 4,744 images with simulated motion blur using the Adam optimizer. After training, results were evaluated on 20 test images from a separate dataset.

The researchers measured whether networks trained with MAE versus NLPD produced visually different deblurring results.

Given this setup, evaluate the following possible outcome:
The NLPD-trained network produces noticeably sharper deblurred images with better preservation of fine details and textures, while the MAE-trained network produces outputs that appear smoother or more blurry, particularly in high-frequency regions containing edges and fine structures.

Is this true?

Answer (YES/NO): NO